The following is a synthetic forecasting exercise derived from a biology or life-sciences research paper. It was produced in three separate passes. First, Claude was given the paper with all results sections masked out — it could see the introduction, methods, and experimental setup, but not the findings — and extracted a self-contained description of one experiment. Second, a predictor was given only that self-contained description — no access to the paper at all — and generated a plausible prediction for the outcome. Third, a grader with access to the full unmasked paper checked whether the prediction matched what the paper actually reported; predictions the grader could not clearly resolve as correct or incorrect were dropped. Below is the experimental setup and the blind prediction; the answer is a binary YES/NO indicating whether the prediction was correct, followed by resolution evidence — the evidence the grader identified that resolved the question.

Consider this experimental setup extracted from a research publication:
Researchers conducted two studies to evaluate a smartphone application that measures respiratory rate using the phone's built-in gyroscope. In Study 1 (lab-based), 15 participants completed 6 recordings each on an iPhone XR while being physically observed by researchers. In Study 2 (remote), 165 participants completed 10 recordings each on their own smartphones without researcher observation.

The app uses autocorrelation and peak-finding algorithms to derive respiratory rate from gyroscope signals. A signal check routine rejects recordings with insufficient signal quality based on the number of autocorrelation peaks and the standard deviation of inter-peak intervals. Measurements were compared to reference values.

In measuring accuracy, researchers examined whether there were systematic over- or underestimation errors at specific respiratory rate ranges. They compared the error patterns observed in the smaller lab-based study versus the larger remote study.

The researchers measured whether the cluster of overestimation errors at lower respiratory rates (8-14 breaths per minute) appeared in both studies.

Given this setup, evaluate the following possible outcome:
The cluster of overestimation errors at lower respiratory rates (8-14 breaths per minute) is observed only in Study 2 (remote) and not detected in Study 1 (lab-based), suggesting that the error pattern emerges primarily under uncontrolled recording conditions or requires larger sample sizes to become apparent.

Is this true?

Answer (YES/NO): YES